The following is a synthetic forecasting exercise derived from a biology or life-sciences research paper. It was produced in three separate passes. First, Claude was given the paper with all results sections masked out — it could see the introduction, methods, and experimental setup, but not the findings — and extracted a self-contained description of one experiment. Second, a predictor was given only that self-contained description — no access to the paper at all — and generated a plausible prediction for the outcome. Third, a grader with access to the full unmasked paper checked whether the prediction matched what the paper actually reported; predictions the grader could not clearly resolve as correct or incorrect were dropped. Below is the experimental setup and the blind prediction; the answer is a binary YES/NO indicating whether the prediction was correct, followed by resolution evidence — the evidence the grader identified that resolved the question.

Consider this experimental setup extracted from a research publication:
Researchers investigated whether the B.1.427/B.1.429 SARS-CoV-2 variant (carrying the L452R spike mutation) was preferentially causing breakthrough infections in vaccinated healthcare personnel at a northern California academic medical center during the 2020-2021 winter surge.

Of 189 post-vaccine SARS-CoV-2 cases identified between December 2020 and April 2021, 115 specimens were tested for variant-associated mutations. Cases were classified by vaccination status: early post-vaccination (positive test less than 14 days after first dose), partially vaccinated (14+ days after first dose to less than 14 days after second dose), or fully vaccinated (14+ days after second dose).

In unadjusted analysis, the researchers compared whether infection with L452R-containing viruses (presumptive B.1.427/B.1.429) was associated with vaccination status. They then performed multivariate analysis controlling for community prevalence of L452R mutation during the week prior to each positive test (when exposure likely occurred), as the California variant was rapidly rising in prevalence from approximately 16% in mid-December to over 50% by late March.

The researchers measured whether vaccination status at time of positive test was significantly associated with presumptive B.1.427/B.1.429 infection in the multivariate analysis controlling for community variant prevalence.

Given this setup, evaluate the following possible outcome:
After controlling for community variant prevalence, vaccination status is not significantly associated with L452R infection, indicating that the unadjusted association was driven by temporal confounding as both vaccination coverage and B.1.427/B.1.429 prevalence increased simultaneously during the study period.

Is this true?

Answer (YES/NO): YES